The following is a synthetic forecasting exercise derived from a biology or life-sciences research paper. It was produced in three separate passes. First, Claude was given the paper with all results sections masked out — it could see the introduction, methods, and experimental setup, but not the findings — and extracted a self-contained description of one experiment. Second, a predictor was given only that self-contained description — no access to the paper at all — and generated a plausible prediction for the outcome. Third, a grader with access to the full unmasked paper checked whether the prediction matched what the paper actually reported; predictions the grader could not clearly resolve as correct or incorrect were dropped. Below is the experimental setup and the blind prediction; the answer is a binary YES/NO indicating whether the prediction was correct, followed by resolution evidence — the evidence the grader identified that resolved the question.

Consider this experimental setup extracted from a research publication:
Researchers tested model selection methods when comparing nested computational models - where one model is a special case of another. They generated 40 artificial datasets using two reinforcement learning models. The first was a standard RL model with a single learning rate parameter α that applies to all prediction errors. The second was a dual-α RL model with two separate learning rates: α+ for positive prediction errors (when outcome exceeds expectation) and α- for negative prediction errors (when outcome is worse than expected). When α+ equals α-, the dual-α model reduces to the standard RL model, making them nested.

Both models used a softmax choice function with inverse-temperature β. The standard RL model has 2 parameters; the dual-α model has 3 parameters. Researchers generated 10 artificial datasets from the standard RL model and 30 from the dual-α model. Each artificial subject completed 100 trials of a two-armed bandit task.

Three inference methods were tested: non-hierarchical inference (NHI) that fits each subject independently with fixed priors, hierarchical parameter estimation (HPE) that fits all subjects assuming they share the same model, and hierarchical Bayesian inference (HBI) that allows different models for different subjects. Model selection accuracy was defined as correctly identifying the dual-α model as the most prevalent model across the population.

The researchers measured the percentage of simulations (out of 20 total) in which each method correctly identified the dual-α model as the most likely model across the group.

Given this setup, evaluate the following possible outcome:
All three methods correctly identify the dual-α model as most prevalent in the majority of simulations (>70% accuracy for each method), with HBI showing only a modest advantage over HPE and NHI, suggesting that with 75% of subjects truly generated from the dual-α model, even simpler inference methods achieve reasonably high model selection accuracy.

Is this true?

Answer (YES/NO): NO